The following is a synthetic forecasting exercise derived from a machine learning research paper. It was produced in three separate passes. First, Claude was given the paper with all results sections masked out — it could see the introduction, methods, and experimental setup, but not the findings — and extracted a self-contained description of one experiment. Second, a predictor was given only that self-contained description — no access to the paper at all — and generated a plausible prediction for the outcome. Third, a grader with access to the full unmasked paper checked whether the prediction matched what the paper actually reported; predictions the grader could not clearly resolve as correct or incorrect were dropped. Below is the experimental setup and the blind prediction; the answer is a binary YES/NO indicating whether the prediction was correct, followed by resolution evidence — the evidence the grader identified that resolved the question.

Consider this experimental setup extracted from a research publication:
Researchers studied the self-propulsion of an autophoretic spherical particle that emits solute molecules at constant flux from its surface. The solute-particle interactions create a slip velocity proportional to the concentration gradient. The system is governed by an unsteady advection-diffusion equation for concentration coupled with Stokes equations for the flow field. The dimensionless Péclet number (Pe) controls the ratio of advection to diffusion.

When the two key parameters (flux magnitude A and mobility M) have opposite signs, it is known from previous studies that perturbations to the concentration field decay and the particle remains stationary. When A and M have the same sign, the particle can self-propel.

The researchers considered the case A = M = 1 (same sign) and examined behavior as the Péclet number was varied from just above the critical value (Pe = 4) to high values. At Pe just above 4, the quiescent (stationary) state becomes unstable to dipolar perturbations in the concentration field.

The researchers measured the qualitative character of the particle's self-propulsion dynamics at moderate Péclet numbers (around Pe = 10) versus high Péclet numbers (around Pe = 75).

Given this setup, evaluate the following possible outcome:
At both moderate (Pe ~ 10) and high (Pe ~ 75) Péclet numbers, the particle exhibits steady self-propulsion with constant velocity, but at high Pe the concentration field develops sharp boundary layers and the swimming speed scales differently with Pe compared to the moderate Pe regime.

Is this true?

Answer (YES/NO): NO